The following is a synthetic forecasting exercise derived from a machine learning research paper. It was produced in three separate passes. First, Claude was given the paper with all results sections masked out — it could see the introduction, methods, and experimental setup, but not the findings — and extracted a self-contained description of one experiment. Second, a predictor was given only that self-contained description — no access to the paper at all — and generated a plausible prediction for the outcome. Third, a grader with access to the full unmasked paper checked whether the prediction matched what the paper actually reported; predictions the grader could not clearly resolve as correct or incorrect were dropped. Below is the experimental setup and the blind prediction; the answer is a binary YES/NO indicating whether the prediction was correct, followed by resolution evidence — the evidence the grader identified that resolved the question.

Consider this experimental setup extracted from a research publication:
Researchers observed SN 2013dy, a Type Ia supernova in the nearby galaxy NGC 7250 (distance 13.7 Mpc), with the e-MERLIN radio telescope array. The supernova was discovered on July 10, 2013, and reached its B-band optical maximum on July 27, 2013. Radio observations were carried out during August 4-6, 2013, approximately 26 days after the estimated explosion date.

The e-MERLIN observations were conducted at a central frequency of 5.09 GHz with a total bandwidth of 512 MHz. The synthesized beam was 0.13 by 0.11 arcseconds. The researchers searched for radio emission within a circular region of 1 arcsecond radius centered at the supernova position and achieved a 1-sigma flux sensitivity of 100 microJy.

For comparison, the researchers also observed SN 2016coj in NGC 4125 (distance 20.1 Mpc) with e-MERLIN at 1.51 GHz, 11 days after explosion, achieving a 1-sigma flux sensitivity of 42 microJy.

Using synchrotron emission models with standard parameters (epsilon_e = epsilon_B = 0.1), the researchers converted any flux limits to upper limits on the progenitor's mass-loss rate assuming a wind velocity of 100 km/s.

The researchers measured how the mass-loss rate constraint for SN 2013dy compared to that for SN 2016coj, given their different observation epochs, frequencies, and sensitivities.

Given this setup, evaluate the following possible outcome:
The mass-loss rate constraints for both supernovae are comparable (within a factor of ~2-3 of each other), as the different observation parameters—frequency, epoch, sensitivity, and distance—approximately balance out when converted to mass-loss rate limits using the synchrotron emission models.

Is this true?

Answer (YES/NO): NO